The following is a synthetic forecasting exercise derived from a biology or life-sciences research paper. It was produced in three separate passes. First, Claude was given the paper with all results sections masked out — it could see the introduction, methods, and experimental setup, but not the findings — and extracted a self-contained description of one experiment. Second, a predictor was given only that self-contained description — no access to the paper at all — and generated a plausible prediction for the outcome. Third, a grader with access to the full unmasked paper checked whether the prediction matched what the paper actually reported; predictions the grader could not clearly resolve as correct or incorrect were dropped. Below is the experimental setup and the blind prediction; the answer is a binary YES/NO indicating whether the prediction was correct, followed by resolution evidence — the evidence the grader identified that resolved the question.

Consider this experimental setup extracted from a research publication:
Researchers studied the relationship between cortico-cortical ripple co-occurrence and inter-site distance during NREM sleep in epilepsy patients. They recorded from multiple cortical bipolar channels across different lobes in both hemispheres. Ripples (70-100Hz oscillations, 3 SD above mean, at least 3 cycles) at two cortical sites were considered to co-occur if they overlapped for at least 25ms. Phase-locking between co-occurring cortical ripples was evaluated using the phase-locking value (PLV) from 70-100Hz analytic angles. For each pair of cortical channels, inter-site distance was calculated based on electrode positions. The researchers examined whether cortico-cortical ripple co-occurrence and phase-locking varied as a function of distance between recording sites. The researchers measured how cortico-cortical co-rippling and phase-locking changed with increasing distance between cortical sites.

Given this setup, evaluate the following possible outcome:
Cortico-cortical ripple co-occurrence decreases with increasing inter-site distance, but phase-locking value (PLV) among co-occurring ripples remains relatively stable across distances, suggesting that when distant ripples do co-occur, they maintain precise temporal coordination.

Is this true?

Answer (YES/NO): NO